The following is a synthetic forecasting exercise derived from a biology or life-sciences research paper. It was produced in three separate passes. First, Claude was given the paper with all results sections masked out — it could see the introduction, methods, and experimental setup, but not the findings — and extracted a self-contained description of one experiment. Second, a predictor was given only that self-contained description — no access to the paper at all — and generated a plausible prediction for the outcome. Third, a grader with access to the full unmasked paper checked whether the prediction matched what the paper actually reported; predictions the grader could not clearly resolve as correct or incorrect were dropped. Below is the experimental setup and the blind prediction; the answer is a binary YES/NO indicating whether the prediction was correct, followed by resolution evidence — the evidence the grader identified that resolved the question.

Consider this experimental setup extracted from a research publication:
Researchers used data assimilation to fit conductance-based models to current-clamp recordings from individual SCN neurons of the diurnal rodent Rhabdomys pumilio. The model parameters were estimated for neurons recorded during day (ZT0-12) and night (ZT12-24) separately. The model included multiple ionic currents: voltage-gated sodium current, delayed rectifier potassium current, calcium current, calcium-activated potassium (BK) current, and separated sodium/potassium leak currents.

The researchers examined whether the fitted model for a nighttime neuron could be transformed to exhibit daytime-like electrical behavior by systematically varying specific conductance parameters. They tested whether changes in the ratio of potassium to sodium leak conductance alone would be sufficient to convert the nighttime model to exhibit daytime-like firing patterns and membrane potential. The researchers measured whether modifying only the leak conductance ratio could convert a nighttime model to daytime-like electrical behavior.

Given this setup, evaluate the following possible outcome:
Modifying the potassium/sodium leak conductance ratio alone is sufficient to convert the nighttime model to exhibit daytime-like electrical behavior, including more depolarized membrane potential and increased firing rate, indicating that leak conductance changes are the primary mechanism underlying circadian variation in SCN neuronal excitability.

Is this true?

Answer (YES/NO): YES